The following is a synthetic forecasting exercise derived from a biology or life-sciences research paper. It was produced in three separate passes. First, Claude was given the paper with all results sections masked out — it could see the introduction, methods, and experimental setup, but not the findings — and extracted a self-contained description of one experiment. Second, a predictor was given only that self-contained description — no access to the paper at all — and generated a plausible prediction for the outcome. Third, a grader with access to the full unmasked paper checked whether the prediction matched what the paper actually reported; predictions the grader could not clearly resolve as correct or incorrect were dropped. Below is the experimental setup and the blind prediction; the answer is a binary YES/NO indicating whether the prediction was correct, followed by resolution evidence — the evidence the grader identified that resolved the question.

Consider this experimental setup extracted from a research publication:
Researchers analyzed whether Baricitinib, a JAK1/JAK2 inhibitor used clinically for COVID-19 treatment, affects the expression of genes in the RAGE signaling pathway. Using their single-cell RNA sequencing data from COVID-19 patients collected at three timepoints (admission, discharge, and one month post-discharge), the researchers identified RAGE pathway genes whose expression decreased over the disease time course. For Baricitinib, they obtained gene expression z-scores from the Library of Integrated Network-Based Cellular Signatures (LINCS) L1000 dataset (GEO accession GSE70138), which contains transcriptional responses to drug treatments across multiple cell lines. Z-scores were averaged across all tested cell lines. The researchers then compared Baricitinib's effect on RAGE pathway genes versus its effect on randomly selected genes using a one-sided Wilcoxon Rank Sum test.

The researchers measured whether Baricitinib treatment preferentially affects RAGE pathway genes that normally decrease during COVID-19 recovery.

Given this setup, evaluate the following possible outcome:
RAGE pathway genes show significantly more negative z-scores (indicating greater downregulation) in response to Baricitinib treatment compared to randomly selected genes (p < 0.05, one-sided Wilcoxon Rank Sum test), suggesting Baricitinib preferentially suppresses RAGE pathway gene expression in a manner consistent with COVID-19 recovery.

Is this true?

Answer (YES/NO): YES